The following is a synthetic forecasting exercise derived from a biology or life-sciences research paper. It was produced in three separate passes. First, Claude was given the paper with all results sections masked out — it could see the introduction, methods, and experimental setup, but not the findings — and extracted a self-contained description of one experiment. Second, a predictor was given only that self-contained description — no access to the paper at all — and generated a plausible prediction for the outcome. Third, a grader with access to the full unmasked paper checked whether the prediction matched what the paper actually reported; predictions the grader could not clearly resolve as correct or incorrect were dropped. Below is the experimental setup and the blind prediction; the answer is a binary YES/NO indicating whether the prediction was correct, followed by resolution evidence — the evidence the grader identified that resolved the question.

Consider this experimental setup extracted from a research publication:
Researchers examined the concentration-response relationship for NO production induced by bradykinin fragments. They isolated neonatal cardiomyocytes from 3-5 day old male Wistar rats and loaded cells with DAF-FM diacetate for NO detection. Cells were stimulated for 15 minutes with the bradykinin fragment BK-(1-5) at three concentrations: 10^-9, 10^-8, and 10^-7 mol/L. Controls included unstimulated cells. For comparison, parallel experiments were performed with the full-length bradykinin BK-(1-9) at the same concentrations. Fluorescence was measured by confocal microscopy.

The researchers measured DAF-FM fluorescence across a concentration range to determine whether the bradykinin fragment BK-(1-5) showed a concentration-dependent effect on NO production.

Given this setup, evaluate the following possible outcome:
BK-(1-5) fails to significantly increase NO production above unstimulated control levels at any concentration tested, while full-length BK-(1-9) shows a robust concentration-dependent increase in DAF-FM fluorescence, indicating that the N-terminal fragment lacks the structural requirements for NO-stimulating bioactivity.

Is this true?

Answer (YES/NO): NO